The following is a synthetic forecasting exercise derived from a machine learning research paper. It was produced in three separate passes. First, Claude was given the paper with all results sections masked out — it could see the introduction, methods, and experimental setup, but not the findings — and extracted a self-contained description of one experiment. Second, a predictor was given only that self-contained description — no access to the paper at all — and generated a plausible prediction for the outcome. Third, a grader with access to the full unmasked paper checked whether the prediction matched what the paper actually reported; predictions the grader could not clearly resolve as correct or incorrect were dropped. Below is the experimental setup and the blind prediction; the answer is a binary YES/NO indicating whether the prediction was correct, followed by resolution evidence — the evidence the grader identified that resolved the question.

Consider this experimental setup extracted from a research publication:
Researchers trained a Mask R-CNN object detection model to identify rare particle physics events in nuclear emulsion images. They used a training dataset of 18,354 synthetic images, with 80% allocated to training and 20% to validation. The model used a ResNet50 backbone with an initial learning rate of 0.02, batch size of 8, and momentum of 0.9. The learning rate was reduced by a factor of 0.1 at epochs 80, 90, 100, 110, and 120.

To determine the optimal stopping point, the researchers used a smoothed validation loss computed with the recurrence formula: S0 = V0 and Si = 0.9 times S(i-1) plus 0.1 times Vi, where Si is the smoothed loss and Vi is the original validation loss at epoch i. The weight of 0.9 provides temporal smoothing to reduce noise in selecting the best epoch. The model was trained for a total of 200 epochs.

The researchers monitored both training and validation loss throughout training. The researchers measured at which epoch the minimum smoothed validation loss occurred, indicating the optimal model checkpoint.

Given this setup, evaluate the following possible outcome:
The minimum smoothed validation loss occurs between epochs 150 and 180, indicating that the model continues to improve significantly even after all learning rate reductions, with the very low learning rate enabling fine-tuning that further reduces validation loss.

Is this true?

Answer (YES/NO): NO